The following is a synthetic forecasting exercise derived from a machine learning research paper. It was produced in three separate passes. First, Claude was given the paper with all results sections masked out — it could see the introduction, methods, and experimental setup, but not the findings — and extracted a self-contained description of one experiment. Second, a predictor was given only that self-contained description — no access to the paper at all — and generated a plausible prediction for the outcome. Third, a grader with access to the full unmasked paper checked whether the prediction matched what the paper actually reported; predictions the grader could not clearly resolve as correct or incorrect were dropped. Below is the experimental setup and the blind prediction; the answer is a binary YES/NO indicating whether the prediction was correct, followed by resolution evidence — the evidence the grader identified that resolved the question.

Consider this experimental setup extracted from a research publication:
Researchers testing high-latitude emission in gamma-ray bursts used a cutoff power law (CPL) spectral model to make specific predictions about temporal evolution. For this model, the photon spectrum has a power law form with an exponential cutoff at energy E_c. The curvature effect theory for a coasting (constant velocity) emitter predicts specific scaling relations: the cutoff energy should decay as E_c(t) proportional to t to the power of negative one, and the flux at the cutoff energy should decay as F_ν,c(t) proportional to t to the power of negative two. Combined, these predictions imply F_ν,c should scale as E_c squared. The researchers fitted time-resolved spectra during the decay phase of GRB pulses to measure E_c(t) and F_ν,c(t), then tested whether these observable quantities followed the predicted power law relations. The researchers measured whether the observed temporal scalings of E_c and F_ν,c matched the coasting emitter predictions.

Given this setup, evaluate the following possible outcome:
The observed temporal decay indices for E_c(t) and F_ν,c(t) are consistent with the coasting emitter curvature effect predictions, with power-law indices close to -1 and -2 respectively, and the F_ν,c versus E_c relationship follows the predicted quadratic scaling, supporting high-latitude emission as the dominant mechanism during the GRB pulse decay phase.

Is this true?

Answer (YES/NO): NO